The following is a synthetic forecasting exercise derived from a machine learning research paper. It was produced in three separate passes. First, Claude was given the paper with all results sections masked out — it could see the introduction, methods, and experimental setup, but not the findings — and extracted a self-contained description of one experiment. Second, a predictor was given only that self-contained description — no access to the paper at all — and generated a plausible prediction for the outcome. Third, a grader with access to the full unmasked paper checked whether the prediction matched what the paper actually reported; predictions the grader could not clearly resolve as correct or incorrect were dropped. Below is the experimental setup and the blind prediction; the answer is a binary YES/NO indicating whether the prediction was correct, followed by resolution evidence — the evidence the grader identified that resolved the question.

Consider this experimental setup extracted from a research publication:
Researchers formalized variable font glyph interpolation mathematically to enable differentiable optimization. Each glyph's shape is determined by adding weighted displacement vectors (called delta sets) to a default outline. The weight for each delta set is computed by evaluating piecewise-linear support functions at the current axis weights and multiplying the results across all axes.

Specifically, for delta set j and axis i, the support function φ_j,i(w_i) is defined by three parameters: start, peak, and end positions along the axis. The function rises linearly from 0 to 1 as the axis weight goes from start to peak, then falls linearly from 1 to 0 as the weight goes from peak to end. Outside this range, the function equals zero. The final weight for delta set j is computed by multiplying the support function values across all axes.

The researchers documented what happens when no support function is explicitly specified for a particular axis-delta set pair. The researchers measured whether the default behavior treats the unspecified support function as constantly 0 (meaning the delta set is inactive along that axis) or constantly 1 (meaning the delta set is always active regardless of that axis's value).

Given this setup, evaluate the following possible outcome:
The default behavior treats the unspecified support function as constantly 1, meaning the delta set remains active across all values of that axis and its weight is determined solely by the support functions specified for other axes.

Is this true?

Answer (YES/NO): YES